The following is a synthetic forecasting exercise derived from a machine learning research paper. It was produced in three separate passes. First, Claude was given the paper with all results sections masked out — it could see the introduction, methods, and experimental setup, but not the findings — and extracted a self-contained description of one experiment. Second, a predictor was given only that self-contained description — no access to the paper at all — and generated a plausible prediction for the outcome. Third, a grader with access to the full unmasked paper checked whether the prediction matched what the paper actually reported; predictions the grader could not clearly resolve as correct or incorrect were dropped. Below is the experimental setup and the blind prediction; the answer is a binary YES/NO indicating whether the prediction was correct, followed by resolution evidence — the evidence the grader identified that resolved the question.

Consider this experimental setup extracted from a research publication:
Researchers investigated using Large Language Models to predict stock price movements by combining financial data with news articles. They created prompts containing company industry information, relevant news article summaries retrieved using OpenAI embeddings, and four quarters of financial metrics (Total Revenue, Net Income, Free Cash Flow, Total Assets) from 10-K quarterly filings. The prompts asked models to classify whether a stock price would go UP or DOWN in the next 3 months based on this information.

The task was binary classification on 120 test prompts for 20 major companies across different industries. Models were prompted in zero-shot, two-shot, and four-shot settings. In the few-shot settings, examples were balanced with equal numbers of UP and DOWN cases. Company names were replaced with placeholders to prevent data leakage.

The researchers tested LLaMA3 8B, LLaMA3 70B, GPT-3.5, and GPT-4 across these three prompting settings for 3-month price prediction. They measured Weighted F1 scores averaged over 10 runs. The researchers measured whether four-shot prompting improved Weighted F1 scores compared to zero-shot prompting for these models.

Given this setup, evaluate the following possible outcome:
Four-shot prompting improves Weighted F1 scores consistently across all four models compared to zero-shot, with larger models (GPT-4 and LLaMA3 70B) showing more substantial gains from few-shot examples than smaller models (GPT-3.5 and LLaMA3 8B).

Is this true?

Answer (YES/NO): NO